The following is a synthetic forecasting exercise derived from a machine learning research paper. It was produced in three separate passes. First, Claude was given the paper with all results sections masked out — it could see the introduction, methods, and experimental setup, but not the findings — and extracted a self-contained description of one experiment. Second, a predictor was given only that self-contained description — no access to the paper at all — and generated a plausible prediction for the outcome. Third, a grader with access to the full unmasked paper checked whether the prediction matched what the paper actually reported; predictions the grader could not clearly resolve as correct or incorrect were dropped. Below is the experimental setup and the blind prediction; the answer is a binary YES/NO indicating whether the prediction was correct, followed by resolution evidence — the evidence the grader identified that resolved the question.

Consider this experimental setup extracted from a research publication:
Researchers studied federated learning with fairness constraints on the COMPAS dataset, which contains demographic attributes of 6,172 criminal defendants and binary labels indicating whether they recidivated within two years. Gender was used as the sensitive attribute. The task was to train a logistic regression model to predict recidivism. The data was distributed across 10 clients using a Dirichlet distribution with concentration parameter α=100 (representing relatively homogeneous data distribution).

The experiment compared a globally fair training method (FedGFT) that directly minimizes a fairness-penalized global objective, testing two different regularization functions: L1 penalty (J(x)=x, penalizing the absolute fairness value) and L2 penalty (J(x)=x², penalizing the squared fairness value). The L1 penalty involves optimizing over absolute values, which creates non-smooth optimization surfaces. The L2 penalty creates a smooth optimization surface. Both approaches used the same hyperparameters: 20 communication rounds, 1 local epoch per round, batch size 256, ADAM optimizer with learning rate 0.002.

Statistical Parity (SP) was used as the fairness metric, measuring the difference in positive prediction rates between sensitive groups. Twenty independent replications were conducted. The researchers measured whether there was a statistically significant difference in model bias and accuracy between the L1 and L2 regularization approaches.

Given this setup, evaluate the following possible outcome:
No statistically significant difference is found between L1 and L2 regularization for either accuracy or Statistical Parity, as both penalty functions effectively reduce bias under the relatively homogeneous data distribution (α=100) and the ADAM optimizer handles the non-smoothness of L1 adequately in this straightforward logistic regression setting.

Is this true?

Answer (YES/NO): YES